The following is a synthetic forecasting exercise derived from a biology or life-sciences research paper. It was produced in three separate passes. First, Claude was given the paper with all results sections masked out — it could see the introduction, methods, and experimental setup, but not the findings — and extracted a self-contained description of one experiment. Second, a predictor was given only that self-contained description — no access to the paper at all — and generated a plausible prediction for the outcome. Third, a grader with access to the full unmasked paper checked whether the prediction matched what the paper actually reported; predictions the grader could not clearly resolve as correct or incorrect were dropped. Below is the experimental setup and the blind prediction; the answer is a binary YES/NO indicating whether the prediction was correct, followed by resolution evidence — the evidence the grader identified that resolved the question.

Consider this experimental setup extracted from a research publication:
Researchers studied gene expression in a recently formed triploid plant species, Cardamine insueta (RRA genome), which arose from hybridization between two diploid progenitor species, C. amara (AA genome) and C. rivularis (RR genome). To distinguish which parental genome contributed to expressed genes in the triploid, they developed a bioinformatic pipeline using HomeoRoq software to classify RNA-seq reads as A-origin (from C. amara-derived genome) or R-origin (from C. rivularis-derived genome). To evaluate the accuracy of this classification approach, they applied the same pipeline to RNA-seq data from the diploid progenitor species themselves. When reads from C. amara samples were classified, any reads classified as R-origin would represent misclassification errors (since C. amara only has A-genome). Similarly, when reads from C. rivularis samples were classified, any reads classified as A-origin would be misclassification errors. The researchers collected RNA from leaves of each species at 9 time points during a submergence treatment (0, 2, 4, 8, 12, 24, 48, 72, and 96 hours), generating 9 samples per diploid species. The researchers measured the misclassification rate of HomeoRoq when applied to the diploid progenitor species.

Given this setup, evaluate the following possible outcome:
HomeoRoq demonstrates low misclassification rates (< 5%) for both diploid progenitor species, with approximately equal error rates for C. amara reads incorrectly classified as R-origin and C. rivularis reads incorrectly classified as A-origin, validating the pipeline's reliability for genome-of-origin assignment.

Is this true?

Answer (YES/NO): YES